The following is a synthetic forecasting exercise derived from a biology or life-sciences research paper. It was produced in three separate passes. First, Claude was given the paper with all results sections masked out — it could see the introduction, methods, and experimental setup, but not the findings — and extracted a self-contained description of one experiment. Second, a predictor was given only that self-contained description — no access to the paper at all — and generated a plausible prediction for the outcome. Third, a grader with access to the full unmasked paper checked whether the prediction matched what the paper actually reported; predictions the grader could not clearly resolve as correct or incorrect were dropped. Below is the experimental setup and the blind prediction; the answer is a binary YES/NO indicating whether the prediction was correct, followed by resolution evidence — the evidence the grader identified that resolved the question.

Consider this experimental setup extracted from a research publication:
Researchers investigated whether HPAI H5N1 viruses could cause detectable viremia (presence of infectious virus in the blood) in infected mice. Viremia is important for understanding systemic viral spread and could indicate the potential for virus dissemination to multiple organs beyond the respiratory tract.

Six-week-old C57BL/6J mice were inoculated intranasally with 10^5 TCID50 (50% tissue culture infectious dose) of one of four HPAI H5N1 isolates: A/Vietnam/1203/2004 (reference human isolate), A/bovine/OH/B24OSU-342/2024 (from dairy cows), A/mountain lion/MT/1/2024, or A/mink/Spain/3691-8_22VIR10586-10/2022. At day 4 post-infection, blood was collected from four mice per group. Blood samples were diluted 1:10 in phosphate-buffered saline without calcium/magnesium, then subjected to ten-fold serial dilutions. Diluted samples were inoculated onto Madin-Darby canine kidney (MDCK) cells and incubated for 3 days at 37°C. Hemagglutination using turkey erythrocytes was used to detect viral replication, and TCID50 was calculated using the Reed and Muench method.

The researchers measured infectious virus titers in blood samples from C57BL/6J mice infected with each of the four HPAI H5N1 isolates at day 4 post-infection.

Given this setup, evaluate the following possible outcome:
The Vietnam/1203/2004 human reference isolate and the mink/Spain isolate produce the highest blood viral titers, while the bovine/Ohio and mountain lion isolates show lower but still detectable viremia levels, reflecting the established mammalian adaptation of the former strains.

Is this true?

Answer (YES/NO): NO